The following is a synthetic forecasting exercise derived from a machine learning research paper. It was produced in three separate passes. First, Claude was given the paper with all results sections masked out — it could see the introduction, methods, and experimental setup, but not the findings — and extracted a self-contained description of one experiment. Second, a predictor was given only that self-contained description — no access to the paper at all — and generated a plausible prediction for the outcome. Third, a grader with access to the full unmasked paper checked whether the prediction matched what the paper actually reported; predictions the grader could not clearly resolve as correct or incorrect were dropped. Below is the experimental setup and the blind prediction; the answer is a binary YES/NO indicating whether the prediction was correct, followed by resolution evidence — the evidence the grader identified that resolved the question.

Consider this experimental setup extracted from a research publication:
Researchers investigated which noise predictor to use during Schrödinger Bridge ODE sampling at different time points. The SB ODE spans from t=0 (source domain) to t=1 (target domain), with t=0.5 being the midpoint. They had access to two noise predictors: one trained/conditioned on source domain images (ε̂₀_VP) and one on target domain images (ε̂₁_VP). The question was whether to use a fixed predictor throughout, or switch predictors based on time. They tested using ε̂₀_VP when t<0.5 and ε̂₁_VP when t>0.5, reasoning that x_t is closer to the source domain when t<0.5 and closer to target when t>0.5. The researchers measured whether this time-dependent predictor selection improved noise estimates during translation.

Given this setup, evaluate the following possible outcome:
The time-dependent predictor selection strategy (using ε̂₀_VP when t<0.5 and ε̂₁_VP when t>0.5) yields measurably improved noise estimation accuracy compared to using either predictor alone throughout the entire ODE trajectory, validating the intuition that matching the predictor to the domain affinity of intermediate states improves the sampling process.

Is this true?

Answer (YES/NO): NO